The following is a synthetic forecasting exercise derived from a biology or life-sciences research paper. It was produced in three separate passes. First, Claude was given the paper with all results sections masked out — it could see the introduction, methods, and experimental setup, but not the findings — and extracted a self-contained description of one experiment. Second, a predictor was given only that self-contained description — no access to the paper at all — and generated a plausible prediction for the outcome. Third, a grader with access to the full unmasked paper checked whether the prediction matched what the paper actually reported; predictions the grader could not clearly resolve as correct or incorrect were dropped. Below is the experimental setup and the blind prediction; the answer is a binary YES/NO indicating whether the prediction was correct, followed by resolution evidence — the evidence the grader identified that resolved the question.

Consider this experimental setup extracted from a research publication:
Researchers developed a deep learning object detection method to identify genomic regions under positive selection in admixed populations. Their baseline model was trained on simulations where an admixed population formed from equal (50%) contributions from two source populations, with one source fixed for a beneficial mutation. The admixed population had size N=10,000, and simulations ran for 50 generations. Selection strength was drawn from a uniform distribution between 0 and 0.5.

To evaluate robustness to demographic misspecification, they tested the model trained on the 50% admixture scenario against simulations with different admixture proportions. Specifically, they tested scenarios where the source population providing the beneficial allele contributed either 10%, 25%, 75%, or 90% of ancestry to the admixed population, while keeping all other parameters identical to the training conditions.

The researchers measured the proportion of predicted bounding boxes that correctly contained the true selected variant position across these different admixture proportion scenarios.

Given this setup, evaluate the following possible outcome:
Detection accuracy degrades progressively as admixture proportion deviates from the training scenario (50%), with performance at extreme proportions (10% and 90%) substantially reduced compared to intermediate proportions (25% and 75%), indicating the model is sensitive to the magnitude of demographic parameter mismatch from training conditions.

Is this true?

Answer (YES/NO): NO